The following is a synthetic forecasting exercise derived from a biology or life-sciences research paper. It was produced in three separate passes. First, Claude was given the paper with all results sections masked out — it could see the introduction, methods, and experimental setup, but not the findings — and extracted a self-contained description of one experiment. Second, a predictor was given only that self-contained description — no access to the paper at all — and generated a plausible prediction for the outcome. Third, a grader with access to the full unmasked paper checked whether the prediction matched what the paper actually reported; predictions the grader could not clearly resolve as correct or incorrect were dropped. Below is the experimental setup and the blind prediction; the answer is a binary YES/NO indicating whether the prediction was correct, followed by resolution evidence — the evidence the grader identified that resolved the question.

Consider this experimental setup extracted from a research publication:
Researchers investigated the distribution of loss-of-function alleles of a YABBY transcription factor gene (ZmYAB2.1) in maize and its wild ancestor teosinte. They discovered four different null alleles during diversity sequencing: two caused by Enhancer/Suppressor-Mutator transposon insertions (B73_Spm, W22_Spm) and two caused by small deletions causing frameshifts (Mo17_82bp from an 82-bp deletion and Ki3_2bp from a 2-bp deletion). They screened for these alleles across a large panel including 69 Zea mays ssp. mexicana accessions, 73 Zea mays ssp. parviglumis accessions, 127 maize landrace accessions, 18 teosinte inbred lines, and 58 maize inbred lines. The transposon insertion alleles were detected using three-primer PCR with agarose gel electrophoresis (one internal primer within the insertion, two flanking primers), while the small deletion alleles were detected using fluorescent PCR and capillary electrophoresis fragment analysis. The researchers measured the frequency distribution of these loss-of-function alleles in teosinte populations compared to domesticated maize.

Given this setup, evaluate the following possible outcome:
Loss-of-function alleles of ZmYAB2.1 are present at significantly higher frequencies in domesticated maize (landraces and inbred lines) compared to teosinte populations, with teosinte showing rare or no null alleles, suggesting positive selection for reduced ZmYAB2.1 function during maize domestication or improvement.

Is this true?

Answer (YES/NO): YES